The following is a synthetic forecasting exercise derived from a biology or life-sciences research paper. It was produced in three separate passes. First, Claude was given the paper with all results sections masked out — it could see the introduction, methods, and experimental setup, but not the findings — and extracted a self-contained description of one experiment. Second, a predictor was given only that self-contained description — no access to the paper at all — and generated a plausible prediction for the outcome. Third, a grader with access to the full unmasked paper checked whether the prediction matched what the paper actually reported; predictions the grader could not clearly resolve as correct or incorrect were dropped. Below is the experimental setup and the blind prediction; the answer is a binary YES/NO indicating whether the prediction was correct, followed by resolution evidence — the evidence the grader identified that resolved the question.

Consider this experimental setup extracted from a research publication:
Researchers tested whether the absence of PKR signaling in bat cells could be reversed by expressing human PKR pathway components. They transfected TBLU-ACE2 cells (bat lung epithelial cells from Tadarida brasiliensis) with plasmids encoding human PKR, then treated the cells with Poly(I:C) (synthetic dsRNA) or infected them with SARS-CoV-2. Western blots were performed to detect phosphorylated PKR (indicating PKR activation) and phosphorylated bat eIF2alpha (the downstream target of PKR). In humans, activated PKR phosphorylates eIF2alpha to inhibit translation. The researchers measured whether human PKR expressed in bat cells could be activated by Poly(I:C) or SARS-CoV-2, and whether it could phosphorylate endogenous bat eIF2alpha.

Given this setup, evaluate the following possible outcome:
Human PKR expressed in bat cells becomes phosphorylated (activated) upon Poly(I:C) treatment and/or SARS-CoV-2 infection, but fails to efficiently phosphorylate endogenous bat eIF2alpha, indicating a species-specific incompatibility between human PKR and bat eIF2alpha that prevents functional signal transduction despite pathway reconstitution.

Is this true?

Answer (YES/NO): YES